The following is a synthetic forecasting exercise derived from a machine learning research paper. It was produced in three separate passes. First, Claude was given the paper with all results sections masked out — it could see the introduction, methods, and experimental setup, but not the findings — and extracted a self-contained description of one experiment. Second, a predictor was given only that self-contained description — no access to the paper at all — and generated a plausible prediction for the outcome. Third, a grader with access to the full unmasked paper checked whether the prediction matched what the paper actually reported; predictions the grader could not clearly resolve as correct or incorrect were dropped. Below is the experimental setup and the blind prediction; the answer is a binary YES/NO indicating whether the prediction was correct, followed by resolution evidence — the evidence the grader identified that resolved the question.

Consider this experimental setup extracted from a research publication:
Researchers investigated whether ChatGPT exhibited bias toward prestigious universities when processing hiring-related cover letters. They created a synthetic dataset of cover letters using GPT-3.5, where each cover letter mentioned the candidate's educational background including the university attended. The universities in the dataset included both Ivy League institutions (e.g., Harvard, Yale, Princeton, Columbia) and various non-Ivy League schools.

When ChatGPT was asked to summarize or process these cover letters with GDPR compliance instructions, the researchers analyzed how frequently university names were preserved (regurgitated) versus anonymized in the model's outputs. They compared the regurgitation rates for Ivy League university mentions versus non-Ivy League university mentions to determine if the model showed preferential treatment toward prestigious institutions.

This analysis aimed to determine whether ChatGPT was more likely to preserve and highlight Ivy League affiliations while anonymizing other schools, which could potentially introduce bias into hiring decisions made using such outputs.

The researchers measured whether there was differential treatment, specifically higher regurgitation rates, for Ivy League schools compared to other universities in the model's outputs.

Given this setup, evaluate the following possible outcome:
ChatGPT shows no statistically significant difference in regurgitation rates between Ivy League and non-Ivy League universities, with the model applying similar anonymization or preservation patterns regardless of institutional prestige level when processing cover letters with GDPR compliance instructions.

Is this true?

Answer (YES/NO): YES